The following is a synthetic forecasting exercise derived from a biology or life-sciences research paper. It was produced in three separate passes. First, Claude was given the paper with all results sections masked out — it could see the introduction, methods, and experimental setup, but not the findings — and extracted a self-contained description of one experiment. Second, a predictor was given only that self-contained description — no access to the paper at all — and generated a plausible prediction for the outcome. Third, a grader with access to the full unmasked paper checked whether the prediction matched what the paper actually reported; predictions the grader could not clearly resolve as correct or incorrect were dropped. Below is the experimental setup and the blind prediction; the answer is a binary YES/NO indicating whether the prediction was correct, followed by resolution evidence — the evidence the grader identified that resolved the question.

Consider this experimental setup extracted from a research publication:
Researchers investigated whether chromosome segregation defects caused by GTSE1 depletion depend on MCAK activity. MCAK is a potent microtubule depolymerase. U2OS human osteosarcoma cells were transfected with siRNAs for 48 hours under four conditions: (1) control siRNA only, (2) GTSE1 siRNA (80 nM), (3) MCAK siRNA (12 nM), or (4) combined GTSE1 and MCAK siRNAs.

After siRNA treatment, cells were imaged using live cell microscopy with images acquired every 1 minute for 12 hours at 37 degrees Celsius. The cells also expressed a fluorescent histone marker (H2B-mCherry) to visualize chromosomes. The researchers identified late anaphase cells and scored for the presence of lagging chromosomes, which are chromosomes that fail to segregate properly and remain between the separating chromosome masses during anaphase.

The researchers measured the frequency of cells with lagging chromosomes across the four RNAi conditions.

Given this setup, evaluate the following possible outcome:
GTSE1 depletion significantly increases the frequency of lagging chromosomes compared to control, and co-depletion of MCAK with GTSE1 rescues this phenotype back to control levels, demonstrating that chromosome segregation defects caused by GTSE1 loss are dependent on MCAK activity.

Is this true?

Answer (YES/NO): NO